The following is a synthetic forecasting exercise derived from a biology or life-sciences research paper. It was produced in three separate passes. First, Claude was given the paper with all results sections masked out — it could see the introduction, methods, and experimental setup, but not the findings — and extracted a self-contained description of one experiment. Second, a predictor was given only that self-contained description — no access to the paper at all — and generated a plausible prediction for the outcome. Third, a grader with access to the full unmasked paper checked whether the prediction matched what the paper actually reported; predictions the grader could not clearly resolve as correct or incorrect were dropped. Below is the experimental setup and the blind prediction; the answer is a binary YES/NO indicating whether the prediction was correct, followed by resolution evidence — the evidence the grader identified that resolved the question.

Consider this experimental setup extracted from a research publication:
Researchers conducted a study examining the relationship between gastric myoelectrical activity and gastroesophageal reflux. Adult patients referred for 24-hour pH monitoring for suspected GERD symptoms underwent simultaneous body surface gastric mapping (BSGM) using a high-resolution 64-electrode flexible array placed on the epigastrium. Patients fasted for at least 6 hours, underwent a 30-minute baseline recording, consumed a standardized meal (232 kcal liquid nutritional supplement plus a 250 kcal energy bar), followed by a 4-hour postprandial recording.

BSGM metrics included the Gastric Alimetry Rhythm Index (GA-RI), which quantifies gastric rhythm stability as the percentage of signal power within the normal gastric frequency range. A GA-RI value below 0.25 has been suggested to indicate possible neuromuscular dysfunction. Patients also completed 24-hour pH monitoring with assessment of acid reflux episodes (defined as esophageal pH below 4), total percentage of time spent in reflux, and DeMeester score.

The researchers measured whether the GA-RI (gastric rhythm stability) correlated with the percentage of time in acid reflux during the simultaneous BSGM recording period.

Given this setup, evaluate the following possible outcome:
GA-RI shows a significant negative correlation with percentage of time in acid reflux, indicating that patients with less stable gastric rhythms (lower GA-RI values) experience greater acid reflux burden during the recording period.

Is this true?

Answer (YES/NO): NO